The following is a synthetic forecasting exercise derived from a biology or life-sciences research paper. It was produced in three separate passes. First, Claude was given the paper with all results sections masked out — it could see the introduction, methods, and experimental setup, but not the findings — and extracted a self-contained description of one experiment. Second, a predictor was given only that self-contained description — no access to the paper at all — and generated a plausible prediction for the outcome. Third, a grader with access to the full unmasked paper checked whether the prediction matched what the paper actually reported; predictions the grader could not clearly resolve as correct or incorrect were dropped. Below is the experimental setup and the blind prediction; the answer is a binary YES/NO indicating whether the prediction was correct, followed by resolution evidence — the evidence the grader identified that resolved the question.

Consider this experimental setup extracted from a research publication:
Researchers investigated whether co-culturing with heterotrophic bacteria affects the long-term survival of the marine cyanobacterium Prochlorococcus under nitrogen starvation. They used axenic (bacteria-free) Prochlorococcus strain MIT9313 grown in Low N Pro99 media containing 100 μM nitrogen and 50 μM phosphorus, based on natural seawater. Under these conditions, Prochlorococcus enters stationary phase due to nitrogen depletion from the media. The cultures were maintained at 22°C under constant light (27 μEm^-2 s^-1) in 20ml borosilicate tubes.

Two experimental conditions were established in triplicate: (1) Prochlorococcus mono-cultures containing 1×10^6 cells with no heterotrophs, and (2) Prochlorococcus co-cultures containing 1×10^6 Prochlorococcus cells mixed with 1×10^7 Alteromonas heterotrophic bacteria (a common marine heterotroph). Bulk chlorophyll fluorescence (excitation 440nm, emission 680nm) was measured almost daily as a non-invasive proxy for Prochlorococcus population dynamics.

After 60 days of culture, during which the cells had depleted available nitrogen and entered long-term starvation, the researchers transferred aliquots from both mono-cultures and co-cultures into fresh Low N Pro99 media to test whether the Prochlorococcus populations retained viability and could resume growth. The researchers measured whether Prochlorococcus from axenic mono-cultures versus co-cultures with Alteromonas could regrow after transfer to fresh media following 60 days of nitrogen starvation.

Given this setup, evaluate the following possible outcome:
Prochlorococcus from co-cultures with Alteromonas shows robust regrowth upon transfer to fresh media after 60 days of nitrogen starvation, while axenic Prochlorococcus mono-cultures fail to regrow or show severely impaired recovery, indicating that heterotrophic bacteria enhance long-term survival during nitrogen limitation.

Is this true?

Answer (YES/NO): YES